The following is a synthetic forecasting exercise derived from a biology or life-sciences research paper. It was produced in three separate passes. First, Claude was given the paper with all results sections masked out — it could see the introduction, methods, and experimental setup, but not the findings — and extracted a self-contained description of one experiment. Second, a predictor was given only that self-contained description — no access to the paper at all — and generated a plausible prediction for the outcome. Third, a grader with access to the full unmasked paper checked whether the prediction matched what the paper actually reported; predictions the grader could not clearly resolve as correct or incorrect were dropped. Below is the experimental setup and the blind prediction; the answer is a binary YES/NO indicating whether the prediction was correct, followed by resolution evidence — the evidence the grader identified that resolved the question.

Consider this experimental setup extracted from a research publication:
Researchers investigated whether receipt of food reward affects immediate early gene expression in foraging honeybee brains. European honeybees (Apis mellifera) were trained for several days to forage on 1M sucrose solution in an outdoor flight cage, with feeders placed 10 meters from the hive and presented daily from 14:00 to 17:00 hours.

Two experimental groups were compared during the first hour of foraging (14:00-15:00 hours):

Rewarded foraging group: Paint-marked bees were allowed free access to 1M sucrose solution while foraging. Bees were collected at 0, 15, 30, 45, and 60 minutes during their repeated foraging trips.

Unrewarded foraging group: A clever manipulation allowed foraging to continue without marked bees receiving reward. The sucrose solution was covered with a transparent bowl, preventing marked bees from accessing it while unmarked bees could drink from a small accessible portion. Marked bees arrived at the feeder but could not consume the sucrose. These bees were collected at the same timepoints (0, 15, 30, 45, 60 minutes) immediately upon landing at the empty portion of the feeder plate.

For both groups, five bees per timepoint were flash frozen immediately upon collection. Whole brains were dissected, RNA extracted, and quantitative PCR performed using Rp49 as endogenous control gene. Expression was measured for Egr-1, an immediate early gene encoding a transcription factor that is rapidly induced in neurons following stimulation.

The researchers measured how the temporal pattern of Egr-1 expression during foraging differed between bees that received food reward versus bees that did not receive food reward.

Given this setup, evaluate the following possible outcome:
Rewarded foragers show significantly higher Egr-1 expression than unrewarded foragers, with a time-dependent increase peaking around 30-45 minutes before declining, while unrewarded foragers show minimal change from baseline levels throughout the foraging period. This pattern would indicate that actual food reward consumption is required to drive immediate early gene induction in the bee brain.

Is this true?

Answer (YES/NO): NO